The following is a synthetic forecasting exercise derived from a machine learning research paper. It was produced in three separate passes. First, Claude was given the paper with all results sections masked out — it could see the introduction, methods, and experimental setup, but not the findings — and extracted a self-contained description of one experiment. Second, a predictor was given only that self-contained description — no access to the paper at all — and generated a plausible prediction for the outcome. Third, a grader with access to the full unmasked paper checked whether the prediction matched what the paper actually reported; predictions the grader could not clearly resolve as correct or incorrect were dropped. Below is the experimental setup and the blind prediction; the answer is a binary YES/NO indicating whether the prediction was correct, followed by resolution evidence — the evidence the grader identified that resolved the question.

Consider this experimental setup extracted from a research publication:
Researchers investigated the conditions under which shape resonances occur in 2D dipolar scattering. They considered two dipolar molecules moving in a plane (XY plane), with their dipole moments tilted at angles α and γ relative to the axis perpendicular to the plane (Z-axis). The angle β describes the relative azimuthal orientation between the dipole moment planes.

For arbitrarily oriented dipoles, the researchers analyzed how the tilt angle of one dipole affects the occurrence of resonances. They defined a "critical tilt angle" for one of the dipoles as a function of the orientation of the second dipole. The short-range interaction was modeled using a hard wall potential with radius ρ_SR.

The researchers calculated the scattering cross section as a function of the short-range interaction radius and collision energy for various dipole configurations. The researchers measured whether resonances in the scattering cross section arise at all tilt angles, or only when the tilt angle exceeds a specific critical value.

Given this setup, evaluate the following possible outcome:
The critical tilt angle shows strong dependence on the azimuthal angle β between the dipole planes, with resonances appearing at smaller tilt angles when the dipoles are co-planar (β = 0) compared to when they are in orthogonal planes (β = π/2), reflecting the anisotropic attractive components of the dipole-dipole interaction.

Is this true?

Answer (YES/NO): YES